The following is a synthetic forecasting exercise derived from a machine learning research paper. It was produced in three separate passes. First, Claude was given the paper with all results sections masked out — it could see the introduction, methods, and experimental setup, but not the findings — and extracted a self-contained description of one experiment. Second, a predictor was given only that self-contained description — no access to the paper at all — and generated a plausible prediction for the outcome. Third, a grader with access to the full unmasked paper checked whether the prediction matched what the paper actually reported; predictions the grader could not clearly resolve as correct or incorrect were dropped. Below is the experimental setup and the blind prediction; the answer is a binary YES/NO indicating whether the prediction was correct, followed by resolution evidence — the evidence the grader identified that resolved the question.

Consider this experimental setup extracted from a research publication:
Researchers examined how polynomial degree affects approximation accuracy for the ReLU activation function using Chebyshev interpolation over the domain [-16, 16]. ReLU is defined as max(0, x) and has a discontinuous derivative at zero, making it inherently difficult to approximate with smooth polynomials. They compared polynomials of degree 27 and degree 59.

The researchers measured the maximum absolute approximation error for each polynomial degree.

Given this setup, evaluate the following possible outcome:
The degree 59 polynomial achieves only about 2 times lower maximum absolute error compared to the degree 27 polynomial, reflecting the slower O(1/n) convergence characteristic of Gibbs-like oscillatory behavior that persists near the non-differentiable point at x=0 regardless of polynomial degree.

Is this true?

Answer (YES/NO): YES